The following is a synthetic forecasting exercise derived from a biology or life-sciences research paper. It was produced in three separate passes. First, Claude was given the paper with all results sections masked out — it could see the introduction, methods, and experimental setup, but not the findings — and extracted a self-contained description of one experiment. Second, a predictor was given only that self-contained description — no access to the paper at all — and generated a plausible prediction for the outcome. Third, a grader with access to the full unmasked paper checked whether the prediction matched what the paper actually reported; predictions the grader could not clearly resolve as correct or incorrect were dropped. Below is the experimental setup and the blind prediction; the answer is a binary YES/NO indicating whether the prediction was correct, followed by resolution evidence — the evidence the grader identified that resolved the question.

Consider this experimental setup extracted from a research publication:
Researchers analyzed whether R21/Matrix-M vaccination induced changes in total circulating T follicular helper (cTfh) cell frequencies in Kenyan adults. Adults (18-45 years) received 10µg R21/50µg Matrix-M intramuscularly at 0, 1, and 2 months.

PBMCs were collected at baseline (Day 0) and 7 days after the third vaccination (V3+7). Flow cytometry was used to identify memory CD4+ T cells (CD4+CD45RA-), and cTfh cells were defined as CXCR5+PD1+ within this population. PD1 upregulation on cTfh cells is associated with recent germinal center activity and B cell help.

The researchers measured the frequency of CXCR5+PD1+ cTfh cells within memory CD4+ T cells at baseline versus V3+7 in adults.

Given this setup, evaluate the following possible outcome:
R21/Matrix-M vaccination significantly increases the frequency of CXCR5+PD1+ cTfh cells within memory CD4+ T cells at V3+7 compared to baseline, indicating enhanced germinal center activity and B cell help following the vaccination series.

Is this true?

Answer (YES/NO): YES